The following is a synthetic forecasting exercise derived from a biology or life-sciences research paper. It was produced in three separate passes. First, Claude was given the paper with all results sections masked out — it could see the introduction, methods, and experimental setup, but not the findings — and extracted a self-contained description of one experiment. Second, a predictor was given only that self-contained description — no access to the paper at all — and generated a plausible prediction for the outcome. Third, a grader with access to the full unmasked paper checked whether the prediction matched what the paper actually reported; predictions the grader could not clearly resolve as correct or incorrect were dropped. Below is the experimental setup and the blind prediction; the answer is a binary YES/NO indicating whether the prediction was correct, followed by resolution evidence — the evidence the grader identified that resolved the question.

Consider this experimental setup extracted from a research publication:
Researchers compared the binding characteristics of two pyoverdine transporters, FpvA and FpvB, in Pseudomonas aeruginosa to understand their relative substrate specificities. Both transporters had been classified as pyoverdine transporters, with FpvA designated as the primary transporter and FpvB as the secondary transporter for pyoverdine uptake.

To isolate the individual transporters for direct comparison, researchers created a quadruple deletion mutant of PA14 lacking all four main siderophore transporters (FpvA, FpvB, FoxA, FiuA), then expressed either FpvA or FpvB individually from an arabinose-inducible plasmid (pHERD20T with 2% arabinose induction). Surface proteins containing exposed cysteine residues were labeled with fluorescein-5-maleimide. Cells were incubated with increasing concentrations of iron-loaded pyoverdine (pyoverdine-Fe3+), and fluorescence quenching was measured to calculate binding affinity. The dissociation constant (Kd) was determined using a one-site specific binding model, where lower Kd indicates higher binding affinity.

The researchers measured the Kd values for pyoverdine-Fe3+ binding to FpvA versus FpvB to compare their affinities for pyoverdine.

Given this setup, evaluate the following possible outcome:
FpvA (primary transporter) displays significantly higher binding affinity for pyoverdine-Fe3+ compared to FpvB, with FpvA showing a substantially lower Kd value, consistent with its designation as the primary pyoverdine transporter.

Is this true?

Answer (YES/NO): YES